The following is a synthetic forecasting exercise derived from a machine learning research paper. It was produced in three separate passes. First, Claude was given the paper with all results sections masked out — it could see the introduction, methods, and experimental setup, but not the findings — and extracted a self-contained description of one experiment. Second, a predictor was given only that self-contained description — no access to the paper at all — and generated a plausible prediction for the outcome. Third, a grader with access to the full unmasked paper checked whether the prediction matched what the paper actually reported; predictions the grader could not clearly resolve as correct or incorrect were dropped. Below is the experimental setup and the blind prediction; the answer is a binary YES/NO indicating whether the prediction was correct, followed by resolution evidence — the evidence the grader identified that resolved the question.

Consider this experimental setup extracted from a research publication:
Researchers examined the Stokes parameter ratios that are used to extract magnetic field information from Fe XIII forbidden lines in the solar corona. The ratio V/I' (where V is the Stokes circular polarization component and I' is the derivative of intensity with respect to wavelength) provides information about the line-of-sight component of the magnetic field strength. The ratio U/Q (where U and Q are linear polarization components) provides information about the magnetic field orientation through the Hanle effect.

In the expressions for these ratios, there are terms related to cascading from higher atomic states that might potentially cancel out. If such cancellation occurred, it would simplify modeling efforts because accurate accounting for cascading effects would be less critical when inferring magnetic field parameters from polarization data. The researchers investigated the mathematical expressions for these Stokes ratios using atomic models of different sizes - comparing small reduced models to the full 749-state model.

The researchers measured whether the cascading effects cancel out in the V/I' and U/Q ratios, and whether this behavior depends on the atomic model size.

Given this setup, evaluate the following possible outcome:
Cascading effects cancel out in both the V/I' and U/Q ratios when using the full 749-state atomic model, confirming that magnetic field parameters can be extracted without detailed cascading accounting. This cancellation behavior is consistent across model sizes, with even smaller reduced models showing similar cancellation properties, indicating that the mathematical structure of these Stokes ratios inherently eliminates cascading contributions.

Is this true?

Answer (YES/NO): NO